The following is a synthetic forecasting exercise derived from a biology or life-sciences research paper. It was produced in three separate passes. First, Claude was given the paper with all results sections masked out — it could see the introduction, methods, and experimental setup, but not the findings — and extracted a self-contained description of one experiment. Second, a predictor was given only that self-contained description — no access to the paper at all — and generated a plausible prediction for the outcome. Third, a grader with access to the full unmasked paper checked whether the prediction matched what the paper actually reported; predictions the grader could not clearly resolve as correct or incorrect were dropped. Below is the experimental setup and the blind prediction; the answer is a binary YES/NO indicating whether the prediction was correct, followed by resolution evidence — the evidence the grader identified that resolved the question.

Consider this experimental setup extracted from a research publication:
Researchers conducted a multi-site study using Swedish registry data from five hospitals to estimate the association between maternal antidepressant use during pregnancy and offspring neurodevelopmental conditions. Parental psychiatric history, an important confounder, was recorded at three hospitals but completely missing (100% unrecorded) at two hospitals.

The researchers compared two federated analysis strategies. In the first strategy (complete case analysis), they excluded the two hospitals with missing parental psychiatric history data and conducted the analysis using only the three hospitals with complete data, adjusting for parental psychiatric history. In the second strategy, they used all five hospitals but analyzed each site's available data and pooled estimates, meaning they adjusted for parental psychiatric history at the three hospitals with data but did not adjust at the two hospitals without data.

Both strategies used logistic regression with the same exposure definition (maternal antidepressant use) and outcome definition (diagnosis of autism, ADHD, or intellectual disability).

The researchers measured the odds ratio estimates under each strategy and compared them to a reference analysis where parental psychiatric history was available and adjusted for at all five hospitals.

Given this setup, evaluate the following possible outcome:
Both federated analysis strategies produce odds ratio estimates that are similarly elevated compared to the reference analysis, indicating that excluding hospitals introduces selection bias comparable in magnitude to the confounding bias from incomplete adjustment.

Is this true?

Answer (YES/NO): NO